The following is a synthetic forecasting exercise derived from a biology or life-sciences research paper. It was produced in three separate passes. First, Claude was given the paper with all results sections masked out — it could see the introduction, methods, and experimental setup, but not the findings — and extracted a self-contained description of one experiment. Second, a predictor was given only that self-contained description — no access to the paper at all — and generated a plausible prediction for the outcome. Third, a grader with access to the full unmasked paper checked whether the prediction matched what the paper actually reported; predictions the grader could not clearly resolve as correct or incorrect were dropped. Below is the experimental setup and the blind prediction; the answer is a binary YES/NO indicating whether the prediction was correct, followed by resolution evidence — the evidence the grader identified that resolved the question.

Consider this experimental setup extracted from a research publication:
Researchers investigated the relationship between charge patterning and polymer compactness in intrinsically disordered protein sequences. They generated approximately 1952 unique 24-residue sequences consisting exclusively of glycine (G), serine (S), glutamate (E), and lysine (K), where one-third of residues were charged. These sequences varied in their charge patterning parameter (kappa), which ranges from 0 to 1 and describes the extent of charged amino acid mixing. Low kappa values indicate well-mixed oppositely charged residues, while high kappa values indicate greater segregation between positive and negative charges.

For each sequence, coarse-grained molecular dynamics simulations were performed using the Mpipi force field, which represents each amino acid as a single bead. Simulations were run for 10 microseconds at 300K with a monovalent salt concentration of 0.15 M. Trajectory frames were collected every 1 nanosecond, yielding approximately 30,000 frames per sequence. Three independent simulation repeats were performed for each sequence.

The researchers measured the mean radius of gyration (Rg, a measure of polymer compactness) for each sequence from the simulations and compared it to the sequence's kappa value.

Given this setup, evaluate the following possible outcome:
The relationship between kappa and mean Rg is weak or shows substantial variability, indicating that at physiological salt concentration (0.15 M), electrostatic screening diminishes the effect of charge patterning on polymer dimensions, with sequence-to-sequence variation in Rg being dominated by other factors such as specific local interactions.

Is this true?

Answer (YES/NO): NO